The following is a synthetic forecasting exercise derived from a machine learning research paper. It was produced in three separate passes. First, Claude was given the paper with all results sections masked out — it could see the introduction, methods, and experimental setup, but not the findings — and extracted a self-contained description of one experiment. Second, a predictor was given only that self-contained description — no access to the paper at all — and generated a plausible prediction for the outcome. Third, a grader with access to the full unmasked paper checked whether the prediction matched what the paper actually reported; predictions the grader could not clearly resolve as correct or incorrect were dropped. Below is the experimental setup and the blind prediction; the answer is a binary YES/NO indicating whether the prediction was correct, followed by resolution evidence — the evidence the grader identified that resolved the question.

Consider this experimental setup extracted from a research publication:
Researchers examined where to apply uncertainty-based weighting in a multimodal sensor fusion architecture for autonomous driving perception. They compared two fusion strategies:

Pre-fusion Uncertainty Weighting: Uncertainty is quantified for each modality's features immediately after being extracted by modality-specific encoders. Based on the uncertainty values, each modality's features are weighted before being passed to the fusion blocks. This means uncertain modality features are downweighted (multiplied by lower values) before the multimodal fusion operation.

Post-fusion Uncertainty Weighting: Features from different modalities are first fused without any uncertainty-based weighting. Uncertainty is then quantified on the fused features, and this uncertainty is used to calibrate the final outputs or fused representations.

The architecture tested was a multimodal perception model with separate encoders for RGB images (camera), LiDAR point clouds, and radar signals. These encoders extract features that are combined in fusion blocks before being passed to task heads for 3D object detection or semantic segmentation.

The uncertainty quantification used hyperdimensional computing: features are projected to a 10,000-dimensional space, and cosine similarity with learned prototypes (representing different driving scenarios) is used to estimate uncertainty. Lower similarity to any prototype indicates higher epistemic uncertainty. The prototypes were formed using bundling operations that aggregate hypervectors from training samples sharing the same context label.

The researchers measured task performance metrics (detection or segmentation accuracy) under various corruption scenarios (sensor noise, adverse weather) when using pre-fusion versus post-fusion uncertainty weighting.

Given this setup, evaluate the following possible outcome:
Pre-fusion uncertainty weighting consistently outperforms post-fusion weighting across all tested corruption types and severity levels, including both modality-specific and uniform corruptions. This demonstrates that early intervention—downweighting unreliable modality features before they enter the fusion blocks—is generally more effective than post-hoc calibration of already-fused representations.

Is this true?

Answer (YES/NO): YES